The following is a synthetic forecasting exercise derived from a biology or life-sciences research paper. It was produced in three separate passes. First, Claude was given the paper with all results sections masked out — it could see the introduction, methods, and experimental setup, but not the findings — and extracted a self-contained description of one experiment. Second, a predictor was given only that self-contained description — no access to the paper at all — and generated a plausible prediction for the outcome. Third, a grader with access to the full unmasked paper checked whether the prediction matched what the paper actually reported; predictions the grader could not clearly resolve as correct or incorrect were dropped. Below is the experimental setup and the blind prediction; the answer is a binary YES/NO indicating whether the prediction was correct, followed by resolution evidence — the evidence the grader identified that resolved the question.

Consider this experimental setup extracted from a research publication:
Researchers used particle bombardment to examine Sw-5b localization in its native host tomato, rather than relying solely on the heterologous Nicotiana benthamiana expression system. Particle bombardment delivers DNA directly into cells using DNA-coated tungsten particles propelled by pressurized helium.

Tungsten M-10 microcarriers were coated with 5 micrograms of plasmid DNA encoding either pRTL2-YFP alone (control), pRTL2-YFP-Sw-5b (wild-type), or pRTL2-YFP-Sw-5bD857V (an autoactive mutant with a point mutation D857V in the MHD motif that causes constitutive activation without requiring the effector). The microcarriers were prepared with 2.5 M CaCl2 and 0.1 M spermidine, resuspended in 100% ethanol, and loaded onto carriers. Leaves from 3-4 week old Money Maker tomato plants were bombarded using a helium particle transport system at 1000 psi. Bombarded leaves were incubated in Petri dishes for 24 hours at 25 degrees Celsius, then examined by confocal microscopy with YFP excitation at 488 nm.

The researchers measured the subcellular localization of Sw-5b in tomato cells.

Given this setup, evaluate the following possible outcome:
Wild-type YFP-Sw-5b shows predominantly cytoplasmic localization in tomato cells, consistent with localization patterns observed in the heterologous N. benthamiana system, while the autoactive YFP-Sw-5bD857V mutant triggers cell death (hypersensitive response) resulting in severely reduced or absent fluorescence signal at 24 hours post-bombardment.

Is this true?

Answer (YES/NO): NO